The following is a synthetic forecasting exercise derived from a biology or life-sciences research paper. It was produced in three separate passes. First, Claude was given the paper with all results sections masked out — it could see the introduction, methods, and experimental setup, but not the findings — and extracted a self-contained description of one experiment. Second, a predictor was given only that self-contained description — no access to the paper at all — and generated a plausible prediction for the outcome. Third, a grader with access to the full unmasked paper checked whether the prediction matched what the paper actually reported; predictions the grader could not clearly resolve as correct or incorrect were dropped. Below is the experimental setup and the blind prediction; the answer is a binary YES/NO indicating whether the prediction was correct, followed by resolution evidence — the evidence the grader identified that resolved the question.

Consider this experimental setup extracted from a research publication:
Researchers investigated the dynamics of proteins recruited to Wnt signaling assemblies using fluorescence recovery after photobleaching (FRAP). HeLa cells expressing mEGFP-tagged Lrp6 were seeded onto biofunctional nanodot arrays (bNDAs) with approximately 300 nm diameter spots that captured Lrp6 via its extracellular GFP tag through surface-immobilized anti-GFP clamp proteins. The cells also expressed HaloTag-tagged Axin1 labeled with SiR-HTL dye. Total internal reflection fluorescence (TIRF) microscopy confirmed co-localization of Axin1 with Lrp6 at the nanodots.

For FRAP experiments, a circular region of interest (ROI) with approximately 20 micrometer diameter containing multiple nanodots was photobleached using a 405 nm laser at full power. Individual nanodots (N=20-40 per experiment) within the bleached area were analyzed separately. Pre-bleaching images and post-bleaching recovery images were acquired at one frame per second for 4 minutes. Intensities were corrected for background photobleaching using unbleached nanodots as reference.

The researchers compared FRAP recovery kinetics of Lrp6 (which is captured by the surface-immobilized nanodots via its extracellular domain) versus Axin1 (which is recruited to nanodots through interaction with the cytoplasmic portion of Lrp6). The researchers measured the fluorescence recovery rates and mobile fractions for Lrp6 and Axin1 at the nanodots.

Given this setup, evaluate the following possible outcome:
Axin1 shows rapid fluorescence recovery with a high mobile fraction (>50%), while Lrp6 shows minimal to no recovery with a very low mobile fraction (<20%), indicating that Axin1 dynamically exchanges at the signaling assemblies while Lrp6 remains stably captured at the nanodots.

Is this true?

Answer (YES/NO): NO